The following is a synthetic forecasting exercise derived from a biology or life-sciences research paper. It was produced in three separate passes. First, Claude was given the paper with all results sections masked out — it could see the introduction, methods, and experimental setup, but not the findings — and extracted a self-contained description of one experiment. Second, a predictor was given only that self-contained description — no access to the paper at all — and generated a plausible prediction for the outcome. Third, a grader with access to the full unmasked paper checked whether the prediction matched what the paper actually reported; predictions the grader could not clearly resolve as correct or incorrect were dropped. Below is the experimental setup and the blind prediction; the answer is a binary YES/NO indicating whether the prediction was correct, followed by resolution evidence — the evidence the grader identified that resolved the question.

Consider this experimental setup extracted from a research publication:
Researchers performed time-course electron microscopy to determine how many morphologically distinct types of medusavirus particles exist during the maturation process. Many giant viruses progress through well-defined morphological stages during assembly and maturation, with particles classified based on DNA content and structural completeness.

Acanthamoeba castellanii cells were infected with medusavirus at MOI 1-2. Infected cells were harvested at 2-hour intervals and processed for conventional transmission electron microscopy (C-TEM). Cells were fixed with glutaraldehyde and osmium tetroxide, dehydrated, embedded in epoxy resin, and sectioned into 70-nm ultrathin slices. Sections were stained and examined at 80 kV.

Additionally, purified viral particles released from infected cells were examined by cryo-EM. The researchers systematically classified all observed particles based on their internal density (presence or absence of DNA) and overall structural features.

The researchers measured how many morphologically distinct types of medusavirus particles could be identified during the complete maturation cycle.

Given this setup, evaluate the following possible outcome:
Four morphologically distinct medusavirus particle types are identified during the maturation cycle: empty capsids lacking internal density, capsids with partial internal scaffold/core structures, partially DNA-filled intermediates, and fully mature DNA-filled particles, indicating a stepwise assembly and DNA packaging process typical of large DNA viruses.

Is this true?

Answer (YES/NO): YES